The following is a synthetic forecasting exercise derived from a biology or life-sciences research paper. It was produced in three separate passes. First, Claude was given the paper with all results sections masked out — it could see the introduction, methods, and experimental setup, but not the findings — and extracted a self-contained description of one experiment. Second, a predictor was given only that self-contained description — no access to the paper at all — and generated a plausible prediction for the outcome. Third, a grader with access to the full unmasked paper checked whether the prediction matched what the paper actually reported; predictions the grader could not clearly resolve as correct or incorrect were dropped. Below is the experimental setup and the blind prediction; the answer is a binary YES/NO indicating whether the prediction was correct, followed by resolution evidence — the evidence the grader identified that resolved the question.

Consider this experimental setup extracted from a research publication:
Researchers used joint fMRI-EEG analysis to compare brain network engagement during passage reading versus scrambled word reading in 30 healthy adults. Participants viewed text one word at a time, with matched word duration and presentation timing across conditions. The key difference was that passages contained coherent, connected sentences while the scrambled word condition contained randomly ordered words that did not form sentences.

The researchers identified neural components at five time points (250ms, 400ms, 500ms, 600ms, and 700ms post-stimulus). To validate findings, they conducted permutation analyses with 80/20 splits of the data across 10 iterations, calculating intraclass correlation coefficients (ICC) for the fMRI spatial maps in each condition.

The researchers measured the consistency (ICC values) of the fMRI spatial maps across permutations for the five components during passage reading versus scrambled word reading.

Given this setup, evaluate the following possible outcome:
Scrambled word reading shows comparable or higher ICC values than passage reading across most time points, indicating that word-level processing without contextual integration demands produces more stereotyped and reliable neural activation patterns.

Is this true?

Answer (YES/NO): NO